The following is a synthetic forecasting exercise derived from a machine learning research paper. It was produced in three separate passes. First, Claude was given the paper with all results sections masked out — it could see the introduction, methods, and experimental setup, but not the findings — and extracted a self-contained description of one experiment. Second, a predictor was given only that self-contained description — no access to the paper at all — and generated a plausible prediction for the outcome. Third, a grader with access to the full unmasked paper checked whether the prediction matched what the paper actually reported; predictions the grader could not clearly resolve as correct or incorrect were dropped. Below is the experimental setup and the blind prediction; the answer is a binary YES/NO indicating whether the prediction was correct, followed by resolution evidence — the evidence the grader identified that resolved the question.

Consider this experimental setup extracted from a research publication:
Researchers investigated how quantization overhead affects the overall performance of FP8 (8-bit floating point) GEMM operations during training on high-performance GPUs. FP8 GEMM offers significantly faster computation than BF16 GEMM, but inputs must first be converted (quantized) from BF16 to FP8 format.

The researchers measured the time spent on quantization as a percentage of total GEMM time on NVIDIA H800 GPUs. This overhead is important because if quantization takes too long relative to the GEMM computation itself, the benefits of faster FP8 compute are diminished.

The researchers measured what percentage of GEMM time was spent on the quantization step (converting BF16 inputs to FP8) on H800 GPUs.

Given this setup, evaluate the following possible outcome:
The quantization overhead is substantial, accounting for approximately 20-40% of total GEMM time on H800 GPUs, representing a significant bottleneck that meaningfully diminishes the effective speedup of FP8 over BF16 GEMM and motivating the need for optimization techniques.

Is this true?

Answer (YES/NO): YES